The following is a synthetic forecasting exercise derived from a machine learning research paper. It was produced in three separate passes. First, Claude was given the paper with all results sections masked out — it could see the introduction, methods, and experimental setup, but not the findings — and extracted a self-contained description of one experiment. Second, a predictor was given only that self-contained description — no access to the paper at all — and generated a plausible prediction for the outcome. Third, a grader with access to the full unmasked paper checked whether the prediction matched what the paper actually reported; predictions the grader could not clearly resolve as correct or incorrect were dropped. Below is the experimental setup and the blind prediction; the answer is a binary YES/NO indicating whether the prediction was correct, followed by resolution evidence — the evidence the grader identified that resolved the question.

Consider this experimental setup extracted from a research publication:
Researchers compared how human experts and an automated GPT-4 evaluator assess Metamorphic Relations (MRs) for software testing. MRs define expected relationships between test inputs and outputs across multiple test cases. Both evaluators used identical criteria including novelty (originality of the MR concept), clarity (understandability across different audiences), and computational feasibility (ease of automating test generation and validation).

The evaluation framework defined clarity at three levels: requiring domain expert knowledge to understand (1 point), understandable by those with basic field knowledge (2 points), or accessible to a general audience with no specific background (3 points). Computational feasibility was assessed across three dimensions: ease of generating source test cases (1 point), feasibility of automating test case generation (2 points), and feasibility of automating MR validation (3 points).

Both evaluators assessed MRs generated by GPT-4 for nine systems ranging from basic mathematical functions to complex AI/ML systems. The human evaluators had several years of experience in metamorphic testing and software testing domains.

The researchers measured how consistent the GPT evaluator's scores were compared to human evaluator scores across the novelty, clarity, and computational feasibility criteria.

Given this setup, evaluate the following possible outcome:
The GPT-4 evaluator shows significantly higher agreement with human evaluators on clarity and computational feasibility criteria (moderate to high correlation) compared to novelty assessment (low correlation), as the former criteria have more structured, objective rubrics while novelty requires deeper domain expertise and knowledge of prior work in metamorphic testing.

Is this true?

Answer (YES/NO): NO